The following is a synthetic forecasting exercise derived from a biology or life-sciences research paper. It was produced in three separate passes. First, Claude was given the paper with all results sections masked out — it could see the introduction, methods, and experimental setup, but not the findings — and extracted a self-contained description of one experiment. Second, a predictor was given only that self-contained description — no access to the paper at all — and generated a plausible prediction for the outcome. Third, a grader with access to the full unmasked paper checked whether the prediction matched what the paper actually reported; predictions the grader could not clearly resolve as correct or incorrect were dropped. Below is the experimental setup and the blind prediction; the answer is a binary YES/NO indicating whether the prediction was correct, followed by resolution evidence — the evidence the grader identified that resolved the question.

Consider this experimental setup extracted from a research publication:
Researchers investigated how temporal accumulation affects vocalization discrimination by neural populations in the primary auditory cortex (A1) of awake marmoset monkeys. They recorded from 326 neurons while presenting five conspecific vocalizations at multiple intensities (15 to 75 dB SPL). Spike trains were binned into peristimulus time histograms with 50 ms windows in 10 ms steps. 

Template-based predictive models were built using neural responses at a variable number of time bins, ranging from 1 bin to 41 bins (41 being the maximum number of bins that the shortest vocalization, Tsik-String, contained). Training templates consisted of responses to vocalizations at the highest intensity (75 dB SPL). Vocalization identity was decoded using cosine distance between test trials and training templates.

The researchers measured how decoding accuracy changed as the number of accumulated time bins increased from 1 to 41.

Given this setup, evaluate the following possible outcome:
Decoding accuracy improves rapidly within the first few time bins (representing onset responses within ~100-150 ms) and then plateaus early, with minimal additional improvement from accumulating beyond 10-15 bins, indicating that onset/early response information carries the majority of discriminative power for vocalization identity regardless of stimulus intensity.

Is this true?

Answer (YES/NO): NO